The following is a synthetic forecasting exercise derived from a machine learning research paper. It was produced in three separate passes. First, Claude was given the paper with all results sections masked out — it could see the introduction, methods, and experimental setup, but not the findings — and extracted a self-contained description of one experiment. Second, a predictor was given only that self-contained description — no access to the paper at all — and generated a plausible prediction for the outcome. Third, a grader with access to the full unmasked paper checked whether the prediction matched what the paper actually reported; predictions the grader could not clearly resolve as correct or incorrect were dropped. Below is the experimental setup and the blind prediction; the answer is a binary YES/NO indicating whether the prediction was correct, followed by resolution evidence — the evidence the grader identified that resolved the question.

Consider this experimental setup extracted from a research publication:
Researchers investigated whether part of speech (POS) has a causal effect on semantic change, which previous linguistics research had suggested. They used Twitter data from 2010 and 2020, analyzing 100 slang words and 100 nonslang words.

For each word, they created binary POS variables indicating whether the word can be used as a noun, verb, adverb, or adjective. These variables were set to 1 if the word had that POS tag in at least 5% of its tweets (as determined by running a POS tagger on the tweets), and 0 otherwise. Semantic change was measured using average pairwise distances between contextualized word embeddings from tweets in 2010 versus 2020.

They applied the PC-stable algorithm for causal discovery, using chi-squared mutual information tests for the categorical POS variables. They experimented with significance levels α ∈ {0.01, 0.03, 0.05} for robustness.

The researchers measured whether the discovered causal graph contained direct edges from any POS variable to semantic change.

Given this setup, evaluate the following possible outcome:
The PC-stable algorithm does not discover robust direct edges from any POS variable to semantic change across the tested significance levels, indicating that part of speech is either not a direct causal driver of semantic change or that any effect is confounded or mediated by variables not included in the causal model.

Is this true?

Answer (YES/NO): YES